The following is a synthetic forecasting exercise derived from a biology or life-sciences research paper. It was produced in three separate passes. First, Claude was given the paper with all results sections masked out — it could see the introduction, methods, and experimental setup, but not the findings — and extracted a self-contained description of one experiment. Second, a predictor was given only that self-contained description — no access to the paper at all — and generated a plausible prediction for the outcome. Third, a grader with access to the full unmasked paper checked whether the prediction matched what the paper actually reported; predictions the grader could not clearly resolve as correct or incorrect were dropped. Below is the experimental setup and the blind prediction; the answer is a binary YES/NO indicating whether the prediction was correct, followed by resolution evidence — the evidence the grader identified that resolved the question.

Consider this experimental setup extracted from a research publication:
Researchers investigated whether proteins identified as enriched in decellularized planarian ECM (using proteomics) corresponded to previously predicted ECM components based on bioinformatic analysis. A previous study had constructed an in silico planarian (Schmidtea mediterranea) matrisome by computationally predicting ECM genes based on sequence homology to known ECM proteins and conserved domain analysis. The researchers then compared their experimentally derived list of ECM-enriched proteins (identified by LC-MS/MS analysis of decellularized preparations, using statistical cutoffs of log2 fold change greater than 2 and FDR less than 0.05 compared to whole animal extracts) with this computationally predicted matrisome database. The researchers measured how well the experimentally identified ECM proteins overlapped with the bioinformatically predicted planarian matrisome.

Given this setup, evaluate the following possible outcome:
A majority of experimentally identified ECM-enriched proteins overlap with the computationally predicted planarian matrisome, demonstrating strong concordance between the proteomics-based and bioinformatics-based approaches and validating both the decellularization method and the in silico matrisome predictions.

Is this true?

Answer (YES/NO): YES